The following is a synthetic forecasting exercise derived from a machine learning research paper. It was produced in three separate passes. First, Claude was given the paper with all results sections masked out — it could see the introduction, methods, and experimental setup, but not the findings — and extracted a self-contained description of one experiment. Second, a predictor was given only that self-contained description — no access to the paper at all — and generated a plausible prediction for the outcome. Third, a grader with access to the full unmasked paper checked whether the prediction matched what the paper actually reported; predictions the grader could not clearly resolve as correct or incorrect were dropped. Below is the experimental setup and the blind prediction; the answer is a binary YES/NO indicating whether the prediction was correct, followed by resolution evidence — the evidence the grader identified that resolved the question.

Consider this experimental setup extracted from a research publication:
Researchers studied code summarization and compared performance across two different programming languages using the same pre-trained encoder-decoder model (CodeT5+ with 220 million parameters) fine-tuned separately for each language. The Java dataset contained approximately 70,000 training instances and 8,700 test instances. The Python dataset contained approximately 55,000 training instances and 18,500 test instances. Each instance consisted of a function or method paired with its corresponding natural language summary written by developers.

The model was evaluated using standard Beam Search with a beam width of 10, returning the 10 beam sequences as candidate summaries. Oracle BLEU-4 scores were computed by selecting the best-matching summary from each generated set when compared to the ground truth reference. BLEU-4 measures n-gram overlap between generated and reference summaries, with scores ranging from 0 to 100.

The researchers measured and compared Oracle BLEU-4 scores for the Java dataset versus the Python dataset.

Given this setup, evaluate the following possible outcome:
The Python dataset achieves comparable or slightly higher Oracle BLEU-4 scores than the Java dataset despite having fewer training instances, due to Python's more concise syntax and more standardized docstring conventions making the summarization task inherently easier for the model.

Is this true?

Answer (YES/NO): NO